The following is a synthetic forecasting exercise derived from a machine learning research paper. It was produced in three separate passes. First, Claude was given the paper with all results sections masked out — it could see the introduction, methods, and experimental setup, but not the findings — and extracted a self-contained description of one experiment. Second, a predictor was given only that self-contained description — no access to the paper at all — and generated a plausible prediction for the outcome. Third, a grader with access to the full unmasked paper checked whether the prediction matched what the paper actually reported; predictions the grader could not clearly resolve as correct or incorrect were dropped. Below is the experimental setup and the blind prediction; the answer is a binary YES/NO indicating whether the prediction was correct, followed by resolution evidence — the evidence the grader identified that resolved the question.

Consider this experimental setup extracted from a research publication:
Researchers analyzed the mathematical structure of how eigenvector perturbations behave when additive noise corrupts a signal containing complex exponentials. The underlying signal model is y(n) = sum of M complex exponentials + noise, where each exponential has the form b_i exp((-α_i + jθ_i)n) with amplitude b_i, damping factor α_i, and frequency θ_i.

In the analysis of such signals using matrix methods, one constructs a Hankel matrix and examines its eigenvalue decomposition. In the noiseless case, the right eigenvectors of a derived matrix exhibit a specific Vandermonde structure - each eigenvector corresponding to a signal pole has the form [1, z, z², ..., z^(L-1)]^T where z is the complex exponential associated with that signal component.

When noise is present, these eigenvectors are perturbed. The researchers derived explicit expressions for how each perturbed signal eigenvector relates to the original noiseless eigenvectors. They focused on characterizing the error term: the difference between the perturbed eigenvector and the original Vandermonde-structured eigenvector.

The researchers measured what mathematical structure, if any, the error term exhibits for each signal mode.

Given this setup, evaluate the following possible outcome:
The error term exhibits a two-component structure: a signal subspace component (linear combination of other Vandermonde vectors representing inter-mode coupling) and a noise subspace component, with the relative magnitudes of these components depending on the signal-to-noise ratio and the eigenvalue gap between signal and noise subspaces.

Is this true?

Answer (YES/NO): NO